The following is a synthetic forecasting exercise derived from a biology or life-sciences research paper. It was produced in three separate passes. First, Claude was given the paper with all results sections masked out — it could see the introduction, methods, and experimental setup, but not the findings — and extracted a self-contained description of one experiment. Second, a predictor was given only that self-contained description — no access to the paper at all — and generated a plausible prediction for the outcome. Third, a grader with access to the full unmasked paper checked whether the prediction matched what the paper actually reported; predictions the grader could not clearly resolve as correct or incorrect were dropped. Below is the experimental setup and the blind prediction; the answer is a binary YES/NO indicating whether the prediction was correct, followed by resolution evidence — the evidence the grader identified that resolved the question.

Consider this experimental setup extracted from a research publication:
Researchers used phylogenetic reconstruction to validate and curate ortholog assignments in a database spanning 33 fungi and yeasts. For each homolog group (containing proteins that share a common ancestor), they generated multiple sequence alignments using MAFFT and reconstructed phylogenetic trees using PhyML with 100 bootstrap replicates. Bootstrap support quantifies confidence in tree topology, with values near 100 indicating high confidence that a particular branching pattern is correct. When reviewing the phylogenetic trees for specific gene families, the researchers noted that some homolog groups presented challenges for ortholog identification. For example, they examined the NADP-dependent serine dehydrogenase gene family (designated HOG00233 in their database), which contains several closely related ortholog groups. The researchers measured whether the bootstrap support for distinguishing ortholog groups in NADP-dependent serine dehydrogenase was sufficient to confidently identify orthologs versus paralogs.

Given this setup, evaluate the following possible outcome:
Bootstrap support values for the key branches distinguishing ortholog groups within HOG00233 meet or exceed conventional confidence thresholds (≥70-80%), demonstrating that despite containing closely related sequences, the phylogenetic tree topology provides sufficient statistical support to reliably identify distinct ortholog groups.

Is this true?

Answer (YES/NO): NO